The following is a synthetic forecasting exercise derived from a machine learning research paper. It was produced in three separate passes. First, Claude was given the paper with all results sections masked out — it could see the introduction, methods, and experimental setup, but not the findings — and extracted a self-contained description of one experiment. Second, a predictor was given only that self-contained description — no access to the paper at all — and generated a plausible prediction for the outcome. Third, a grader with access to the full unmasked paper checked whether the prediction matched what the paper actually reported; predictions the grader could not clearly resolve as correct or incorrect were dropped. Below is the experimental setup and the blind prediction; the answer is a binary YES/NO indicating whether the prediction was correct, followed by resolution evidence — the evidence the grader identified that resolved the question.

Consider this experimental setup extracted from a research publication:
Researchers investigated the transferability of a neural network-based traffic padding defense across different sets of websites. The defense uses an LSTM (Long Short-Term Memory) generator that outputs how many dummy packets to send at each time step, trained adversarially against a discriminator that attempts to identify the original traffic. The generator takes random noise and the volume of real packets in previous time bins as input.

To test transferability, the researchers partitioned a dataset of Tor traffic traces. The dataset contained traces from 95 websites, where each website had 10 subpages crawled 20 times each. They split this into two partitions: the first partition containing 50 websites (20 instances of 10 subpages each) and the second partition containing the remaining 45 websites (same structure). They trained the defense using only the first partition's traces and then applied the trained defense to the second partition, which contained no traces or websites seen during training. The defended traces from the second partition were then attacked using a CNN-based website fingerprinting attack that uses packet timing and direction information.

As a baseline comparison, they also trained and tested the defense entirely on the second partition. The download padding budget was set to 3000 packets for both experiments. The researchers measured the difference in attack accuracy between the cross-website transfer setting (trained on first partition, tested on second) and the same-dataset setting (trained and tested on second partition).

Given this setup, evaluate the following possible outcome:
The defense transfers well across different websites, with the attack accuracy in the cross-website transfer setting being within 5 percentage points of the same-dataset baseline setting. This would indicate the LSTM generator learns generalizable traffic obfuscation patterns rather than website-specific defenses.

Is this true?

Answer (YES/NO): YES